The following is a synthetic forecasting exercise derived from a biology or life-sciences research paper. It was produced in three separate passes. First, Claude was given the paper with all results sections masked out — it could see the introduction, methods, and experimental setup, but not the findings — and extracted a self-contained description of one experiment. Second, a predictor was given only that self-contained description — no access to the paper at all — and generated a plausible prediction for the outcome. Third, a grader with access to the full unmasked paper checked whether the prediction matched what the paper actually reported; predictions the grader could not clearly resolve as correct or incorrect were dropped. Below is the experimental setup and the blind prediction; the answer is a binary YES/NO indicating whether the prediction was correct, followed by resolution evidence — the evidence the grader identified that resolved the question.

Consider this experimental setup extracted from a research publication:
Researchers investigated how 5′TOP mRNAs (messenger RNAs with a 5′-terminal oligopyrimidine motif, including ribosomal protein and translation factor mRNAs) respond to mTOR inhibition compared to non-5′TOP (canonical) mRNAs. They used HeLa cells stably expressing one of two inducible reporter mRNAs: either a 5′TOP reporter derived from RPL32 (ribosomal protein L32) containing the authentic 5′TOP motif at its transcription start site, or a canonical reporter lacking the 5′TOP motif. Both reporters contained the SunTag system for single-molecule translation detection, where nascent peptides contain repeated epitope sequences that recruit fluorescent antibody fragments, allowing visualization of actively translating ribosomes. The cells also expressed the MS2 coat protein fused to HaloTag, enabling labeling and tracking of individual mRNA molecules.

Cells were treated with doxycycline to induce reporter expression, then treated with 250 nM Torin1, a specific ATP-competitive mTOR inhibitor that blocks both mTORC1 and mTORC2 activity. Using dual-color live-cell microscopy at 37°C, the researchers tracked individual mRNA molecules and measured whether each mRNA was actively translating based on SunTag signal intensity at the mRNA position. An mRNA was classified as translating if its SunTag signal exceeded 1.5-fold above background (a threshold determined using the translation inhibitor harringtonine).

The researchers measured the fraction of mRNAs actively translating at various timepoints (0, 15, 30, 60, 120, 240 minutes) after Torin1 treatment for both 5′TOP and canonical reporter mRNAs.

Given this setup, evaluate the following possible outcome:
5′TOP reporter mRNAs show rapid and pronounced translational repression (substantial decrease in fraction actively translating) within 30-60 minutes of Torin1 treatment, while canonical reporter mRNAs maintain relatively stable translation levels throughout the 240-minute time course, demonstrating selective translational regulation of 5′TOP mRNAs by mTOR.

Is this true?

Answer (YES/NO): YES